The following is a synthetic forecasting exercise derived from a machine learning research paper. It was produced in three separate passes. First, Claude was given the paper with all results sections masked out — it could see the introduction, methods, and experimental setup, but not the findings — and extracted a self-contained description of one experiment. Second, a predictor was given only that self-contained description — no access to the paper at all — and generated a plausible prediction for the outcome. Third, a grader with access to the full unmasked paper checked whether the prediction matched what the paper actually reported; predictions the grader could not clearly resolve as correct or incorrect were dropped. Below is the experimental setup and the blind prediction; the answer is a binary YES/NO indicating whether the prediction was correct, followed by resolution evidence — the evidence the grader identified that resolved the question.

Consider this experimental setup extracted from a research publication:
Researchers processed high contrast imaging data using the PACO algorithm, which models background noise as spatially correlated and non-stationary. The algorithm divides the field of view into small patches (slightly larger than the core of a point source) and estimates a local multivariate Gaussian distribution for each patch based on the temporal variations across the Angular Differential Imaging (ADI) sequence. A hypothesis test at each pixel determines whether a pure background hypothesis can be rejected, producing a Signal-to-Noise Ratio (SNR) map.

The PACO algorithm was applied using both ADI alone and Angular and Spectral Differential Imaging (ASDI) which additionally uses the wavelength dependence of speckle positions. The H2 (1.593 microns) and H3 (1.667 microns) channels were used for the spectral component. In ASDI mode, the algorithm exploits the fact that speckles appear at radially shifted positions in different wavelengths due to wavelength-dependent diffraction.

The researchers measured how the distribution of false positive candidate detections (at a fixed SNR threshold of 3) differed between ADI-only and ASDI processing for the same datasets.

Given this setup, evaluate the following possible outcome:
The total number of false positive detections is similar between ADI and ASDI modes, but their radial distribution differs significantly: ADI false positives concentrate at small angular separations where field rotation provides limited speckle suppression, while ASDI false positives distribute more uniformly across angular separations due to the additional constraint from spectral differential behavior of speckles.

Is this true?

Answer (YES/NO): NO